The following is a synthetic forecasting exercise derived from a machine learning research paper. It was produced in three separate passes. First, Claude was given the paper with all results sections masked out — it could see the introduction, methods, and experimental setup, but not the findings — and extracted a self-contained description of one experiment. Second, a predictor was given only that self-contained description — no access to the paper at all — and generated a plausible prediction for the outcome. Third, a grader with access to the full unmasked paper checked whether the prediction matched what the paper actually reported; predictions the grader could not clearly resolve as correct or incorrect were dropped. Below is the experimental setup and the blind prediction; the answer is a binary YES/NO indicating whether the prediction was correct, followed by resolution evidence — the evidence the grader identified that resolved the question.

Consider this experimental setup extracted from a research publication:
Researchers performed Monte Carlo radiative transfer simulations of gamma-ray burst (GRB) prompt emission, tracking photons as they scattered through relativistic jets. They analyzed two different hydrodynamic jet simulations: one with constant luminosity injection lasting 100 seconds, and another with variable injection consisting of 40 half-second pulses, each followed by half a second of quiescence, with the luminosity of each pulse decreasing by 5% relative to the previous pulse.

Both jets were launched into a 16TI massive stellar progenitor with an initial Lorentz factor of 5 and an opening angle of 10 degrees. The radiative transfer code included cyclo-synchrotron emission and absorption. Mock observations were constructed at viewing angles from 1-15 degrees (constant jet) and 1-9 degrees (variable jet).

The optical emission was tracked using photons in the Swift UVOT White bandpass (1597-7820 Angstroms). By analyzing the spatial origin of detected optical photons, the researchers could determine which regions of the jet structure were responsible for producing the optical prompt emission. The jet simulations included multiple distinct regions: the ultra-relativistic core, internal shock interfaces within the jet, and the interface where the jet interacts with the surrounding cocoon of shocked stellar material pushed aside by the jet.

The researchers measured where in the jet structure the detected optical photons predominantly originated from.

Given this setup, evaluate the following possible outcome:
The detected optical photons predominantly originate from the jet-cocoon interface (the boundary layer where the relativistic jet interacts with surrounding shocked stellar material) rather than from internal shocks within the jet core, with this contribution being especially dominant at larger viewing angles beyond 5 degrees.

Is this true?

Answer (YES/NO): NO